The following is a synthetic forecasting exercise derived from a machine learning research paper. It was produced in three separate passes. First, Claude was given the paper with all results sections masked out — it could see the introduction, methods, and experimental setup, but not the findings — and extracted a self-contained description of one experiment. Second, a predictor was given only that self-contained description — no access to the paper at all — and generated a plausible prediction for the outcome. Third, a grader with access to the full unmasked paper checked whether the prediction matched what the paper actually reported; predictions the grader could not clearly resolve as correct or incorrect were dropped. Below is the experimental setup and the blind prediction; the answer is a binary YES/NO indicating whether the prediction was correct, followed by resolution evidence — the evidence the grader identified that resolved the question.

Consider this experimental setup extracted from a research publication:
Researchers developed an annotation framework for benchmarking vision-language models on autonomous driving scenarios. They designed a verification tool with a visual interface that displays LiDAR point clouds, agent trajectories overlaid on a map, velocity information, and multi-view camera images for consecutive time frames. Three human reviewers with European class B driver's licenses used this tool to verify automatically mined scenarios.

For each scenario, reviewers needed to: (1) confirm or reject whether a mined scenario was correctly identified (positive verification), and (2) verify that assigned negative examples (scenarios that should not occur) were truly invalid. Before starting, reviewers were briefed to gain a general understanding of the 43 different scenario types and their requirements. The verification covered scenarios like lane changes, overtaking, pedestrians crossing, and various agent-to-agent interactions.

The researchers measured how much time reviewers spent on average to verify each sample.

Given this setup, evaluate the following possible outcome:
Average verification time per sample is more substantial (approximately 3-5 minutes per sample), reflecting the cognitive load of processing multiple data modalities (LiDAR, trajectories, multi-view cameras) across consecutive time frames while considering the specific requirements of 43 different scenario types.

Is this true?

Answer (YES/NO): NO